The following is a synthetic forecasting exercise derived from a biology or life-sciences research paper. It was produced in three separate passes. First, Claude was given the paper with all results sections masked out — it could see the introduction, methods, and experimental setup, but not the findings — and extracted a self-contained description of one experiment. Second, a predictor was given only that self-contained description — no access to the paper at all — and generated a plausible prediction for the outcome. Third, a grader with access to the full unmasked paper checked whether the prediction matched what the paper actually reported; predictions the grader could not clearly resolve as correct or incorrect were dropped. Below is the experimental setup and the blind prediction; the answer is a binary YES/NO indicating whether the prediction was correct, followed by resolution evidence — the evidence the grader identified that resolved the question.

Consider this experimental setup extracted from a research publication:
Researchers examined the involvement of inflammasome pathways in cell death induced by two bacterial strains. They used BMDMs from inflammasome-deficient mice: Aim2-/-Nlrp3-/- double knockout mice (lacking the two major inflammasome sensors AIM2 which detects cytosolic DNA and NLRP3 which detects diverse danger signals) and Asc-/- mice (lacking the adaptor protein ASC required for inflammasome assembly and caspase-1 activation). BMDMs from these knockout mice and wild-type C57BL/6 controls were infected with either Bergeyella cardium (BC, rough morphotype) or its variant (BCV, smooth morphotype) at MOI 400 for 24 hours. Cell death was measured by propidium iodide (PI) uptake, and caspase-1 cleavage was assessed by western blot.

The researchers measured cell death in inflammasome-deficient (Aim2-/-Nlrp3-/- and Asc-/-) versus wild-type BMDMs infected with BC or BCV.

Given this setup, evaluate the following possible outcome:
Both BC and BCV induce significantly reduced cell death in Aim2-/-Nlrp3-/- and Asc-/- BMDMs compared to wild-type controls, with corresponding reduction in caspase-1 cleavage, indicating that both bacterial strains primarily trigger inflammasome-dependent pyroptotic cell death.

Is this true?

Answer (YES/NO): NO